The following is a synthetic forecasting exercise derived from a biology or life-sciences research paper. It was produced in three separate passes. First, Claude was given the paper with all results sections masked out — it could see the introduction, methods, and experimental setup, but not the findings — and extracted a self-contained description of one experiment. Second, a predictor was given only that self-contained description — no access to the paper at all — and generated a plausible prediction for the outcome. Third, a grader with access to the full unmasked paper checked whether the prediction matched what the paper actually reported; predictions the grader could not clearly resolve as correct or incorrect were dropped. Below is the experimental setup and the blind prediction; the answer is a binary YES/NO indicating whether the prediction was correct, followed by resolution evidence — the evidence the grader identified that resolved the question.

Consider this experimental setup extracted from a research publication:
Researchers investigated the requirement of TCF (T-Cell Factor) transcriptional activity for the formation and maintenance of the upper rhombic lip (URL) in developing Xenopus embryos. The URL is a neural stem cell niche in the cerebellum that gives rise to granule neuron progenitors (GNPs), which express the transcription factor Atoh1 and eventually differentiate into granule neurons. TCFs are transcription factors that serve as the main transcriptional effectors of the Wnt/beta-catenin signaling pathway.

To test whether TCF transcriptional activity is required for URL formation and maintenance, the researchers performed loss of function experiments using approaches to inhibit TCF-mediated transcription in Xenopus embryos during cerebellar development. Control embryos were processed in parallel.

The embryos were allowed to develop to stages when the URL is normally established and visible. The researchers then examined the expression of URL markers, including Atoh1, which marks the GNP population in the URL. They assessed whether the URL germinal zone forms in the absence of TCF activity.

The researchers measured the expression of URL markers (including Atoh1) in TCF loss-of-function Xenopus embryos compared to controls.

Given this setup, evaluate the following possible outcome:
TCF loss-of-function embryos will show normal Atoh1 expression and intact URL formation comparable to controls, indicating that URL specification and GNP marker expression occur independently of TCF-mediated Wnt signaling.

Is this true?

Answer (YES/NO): NO